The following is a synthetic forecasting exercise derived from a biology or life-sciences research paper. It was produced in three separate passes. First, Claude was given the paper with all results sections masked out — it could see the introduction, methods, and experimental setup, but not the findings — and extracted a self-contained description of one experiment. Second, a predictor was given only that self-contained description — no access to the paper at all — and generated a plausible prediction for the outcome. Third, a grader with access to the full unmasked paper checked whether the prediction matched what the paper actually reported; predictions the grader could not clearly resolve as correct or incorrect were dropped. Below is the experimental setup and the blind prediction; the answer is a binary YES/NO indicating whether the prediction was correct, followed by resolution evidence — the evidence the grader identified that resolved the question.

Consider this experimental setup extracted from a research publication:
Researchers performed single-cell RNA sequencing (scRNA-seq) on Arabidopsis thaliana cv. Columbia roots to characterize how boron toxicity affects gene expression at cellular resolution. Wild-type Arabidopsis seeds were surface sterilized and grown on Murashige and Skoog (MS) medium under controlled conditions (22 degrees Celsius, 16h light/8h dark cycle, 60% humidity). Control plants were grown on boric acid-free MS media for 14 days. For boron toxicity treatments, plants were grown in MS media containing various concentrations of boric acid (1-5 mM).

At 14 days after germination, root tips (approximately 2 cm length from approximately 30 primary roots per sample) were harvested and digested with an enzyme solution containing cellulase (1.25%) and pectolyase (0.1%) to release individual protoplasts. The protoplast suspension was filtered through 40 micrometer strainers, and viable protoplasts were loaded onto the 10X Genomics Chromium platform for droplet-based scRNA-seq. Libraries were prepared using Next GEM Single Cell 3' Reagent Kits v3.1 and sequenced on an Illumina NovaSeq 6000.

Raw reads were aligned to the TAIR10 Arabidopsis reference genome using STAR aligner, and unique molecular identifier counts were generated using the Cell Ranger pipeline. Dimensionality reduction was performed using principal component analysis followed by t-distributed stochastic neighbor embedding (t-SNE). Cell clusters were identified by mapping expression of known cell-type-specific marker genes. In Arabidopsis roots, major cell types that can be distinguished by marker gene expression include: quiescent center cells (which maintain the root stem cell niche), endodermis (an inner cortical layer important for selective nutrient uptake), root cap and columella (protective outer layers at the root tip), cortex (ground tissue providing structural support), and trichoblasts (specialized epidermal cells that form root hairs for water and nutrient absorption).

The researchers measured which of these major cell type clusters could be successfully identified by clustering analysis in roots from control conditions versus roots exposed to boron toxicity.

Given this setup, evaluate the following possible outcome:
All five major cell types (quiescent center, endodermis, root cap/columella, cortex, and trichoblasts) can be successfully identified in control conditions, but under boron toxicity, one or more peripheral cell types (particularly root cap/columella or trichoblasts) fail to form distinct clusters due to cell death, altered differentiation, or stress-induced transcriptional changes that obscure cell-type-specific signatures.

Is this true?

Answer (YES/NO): NO